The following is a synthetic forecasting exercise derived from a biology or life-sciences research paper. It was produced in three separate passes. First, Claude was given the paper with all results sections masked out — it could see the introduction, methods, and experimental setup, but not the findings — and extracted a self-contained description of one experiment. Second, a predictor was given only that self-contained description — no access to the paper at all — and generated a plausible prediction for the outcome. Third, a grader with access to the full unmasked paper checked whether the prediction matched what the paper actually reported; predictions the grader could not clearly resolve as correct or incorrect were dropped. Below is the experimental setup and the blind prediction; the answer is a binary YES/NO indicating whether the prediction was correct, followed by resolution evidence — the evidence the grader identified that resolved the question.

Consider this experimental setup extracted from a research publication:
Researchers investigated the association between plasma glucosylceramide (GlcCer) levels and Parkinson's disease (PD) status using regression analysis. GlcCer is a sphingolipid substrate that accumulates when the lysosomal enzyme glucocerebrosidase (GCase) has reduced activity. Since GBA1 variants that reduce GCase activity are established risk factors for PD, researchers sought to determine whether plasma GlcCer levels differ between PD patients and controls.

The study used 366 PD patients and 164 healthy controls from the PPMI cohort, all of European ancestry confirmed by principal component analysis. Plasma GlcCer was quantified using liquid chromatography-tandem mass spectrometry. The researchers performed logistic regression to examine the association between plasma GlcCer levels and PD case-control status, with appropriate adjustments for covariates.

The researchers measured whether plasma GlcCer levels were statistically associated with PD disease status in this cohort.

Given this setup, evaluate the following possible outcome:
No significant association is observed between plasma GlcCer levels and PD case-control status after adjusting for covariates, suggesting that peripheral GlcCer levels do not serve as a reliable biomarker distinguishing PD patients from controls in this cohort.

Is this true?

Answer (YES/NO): NO